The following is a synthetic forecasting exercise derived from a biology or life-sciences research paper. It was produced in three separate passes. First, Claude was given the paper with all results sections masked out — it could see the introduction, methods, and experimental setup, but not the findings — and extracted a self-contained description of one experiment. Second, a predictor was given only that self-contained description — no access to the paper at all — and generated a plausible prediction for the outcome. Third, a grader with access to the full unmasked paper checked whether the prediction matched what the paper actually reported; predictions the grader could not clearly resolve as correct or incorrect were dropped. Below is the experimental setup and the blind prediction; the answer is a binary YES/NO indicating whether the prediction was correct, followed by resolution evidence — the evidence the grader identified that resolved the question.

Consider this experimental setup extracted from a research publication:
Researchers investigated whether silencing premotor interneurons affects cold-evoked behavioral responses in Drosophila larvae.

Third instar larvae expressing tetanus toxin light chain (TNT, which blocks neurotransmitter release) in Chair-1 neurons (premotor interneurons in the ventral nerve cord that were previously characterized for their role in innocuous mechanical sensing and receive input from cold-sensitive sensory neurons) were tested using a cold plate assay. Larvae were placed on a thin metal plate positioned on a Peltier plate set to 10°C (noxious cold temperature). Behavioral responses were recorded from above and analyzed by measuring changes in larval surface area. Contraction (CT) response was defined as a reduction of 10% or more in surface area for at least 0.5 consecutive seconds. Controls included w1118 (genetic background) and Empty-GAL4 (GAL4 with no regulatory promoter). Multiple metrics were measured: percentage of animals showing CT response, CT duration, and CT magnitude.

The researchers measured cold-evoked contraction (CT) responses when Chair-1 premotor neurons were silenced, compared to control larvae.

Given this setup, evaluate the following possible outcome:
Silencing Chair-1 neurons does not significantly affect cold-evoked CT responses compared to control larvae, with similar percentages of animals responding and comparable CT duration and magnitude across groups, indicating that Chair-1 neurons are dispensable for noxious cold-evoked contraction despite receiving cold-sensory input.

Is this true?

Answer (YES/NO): NO